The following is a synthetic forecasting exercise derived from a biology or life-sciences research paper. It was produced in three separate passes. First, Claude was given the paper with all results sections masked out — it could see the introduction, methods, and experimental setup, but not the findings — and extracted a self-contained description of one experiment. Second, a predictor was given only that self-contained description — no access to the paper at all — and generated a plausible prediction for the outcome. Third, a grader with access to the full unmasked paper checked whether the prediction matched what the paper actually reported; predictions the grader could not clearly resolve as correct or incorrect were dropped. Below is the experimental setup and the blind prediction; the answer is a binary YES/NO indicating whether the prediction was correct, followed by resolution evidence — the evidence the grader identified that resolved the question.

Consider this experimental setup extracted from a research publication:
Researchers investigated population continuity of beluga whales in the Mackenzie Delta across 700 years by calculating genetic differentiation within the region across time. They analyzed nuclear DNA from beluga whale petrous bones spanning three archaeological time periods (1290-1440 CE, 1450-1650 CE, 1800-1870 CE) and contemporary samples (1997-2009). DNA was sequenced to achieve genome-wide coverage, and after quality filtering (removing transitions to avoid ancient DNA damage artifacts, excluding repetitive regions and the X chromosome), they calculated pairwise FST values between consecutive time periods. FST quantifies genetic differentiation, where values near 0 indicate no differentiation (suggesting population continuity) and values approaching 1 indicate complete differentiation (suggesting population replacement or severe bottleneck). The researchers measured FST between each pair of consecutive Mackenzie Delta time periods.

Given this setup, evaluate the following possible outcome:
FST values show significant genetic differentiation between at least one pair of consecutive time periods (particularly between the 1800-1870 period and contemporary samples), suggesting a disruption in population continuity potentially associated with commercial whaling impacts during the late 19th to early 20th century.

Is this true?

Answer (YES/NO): NO